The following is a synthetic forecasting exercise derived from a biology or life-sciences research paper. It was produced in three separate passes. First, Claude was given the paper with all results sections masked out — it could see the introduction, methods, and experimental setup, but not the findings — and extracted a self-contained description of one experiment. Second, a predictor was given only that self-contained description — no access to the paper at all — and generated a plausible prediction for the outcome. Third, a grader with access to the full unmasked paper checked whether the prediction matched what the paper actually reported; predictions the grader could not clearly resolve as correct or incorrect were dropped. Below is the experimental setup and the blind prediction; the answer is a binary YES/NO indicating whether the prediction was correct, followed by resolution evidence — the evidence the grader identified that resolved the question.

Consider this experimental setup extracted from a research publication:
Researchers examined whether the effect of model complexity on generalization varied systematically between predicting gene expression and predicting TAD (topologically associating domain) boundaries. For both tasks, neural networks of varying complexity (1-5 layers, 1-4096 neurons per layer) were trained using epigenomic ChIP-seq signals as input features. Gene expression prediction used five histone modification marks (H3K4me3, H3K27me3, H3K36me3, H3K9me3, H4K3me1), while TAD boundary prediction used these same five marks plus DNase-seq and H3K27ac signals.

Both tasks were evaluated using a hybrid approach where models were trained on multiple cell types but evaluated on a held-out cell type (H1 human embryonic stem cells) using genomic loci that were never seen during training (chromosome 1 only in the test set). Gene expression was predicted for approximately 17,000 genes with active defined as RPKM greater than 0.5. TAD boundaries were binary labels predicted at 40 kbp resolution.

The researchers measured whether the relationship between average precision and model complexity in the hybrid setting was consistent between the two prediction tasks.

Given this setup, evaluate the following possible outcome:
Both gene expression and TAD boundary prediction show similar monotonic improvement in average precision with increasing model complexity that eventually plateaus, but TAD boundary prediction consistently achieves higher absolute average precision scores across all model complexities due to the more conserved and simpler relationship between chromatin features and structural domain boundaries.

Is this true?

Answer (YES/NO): NO